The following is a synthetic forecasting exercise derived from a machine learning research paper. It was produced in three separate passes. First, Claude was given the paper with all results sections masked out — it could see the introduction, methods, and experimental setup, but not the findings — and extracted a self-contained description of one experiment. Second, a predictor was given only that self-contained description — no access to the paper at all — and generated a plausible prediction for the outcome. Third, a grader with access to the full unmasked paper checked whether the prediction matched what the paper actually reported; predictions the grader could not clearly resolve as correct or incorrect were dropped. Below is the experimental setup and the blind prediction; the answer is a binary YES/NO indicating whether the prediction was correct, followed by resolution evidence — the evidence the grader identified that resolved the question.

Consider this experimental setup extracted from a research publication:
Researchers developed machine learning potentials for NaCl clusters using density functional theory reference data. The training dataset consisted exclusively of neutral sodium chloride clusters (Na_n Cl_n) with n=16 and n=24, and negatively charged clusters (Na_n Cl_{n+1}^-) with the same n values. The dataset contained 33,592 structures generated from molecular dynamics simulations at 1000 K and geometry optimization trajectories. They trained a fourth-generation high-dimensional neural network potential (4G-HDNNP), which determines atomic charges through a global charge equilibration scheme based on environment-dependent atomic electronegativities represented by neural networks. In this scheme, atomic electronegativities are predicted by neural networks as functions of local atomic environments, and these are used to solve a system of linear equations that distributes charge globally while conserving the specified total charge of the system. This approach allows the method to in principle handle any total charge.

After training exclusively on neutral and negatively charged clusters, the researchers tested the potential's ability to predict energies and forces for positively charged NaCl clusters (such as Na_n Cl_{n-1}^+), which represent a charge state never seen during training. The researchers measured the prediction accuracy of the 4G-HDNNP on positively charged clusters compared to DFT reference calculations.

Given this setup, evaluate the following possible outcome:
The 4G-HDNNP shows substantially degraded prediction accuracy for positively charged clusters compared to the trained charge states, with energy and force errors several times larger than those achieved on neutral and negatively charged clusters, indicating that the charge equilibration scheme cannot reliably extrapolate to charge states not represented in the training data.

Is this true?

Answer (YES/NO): NO